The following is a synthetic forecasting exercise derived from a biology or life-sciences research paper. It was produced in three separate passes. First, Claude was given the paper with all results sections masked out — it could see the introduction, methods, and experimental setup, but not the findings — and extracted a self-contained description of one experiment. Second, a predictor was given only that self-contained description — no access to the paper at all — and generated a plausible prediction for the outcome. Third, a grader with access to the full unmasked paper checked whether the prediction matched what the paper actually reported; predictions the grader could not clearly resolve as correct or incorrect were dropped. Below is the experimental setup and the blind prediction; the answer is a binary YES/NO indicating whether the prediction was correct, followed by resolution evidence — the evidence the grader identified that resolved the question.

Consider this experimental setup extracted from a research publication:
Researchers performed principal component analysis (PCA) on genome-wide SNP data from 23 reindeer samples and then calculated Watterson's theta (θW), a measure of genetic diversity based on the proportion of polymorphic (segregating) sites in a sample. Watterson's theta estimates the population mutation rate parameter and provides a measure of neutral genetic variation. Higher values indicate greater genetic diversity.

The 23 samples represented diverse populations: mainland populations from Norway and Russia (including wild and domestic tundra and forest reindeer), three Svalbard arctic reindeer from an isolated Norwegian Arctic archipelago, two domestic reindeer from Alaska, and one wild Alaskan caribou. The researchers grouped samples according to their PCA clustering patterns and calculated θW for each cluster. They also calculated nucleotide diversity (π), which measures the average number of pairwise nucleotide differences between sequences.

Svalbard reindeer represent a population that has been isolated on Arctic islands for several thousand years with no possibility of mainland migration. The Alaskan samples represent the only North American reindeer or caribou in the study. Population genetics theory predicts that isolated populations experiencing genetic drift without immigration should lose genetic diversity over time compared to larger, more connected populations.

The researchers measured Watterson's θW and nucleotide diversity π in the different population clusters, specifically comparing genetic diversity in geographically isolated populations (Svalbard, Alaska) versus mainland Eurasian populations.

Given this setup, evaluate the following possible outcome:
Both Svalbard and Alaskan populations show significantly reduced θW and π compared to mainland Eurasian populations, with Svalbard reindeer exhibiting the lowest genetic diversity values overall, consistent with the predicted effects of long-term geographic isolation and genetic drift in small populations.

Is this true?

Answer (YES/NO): NO